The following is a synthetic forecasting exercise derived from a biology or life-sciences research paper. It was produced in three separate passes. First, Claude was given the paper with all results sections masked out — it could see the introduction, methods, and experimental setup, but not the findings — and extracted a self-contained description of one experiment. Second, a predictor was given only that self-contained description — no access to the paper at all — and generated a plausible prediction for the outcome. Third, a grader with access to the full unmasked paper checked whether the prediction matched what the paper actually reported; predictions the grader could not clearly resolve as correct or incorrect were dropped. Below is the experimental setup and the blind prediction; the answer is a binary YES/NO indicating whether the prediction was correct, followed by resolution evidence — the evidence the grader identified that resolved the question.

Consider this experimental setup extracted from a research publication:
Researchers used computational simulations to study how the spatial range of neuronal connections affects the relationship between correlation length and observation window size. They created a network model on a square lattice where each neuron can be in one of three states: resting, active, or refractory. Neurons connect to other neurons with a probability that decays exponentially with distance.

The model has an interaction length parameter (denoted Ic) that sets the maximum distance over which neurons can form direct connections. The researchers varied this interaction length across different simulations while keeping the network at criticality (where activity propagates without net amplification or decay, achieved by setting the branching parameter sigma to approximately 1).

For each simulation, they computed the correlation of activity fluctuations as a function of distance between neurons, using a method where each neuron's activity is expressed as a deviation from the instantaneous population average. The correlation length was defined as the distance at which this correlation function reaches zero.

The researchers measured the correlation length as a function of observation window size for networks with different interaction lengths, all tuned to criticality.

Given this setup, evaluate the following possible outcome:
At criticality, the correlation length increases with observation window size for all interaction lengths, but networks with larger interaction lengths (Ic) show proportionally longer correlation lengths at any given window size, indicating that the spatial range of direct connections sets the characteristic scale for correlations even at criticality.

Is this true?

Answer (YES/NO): NO